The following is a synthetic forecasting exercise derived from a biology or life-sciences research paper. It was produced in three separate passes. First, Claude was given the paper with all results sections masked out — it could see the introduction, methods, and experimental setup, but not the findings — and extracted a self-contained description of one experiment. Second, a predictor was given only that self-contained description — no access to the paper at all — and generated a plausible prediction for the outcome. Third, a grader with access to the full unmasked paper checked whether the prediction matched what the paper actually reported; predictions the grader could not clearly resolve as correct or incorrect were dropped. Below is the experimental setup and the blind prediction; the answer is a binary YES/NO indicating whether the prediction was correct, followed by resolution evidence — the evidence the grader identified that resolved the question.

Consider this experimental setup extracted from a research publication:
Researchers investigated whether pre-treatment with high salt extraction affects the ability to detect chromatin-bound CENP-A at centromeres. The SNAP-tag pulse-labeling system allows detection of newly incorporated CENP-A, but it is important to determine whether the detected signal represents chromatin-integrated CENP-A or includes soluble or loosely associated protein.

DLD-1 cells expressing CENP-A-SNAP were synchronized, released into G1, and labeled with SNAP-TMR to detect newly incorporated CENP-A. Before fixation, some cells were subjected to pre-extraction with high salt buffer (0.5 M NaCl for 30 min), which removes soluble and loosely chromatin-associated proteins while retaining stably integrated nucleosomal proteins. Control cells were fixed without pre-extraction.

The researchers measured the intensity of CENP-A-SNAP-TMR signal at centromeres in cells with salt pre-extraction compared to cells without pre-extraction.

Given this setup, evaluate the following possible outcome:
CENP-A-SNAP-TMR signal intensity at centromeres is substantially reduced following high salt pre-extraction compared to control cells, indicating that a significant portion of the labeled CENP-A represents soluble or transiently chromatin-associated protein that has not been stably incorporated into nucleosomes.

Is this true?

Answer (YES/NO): NO